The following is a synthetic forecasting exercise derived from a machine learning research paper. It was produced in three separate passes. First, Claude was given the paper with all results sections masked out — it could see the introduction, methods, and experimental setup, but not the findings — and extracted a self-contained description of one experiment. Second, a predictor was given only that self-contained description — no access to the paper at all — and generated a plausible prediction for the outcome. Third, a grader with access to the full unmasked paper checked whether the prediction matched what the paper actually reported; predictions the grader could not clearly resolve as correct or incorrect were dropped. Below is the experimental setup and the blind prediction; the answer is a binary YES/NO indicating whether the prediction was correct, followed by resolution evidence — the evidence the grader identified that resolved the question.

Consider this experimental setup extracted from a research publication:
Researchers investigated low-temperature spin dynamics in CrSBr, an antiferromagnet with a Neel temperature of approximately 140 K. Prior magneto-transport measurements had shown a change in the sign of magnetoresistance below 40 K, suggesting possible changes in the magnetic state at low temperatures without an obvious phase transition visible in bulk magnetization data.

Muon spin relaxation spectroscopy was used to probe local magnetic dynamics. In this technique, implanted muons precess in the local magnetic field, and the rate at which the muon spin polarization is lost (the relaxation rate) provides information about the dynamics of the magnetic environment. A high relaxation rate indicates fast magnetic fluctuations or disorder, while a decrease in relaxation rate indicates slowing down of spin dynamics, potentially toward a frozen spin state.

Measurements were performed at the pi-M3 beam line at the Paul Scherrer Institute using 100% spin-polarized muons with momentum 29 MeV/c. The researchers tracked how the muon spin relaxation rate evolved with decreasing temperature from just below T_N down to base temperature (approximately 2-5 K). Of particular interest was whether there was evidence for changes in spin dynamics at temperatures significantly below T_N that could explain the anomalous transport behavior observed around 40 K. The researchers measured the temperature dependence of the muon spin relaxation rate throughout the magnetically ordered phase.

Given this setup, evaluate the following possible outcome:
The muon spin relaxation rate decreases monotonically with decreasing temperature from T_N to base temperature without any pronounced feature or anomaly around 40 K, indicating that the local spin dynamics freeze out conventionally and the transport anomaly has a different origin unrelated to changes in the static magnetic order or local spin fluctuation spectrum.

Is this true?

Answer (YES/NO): NO